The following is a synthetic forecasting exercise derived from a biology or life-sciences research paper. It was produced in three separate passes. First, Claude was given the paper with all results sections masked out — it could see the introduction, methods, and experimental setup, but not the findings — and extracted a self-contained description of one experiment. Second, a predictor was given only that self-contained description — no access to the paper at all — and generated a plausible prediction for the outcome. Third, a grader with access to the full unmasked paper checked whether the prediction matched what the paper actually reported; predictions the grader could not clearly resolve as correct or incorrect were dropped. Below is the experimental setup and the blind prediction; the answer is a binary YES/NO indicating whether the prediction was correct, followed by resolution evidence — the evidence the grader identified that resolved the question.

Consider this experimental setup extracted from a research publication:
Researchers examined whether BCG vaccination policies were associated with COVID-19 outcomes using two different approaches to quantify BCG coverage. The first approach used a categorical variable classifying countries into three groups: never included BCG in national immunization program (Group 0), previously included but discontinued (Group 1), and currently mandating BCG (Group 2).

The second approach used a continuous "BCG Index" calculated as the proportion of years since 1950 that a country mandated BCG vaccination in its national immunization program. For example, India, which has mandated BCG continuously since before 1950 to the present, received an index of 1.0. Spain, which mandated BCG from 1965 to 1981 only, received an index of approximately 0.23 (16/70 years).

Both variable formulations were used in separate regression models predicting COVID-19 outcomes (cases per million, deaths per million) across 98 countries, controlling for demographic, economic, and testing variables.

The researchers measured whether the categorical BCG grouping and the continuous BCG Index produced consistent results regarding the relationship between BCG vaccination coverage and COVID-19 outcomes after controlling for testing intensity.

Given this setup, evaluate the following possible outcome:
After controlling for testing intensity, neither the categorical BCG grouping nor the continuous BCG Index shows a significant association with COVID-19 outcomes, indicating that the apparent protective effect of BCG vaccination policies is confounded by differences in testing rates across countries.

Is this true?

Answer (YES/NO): YES